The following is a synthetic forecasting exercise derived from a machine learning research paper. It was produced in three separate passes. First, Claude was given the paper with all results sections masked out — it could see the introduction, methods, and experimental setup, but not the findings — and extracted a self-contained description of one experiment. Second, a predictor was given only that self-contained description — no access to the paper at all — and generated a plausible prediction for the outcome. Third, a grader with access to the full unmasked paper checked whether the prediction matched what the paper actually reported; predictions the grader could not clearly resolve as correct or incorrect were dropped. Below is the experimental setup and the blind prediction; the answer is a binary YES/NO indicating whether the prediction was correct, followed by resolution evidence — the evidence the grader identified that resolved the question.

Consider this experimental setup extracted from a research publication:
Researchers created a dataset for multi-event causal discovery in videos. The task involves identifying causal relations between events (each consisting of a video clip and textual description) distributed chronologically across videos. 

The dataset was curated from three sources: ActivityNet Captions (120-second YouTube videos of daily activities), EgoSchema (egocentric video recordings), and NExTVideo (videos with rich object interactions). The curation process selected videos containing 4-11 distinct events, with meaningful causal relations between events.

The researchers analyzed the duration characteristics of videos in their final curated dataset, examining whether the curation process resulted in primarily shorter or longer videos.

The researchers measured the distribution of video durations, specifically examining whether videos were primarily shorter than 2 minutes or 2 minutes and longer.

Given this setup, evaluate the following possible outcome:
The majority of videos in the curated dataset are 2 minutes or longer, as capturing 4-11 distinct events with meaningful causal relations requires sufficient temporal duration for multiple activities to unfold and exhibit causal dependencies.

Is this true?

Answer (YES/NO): YES